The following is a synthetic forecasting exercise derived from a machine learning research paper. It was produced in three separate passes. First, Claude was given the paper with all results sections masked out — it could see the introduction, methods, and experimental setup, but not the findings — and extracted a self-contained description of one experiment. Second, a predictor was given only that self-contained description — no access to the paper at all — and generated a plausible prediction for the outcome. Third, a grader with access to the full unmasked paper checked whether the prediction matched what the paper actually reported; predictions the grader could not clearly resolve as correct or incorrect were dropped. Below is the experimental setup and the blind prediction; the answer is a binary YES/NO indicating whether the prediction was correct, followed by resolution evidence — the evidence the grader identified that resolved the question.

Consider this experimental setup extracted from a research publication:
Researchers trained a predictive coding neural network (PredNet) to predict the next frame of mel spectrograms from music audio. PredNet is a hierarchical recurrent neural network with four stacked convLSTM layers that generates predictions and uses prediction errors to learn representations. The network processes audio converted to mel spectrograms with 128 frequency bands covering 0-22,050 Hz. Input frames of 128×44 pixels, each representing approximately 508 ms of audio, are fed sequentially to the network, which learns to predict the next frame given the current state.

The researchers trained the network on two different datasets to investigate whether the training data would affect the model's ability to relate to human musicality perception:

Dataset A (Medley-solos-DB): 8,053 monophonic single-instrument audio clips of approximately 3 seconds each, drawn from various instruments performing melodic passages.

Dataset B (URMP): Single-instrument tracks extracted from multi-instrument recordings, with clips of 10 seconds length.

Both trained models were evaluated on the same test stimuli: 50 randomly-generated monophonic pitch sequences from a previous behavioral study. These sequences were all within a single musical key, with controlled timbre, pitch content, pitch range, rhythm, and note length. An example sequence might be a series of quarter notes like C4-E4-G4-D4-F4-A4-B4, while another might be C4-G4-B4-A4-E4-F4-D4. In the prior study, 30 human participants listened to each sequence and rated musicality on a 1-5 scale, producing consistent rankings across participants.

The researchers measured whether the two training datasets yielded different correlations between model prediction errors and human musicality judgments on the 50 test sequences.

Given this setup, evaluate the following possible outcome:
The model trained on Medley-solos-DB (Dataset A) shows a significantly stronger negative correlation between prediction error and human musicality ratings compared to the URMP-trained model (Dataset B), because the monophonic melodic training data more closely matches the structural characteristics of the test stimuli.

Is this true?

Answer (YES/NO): NO